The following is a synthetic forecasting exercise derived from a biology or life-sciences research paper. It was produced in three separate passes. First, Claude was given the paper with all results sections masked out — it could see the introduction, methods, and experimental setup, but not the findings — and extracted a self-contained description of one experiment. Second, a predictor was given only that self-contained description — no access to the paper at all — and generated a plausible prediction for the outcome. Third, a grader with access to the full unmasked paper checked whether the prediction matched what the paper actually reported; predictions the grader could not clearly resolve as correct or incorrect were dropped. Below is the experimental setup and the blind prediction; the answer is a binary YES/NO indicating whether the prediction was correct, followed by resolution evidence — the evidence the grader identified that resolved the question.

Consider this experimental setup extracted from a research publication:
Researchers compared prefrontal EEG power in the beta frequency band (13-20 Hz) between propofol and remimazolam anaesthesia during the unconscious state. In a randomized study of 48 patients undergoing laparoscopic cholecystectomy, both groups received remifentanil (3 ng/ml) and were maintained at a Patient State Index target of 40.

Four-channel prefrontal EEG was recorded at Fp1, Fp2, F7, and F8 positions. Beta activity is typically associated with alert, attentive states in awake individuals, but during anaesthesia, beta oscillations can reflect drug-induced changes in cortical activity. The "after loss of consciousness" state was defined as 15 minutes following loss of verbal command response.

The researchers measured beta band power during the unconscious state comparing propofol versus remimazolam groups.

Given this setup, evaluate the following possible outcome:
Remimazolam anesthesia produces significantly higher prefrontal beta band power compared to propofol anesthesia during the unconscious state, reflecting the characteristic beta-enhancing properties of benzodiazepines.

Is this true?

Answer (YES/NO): NO